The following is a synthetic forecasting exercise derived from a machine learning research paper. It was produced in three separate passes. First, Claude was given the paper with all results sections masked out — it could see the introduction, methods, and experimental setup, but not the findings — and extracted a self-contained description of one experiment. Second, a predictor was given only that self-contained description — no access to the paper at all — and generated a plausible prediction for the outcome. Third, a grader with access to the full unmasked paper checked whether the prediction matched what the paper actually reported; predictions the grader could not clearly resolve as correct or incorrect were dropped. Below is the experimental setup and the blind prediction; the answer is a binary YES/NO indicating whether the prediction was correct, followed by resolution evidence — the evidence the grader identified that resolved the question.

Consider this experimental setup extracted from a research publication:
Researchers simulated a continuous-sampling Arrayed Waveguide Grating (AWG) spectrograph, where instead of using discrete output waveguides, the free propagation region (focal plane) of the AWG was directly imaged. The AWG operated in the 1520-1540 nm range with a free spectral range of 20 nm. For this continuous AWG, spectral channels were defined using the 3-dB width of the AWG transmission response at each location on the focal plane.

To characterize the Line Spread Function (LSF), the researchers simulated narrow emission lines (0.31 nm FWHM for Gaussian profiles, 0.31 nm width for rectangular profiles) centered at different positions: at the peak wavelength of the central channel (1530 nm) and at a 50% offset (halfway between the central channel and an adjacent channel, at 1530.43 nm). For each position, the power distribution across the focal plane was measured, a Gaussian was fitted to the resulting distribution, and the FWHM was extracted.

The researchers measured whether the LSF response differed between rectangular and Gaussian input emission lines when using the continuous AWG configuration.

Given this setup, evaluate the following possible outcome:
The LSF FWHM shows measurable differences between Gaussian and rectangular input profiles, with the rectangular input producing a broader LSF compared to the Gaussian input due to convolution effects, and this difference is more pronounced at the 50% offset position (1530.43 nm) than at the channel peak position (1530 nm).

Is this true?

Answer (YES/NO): NO